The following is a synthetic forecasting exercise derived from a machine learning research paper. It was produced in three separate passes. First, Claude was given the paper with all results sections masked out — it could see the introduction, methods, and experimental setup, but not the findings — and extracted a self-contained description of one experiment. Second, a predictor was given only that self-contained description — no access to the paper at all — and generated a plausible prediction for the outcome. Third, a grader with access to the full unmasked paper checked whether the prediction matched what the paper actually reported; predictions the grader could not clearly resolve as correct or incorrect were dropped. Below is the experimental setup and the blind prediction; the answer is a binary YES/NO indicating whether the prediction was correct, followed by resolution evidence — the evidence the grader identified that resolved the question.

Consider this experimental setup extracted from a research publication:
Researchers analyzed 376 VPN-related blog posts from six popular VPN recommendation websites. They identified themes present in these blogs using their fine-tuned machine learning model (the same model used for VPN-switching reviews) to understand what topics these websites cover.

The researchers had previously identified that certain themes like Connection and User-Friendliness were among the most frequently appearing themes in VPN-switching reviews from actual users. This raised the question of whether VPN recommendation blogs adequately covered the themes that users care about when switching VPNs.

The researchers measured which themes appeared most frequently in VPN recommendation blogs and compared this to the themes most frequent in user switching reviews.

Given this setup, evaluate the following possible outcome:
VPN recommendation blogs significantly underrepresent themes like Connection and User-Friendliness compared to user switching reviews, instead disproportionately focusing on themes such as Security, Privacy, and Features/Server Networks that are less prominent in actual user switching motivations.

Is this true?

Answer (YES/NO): YES